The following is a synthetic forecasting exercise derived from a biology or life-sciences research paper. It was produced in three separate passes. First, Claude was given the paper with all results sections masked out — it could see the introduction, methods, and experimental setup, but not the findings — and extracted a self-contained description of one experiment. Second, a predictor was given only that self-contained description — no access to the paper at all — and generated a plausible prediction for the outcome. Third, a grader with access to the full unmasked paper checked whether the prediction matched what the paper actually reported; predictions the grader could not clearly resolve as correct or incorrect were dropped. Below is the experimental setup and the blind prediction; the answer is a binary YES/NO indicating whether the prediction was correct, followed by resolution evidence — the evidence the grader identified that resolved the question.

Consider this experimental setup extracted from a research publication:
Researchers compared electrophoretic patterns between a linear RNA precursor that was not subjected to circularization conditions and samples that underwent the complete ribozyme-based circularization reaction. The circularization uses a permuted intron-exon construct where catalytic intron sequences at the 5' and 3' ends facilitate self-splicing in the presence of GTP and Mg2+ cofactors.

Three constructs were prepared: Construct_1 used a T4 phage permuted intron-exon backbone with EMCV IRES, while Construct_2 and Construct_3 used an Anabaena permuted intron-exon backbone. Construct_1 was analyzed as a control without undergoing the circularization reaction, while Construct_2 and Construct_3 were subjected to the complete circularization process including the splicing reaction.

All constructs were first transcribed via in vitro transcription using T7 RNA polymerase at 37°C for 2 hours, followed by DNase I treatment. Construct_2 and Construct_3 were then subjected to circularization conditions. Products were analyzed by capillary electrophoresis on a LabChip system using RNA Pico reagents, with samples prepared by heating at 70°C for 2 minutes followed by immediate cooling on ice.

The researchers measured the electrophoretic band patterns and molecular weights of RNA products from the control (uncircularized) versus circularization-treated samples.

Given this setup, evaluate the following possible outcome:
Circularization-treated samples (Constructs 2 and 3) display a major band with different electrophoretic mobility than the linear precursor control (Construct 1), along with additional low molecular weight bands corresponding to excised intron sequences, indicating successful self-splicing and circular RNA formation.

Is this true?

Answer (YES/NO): YES